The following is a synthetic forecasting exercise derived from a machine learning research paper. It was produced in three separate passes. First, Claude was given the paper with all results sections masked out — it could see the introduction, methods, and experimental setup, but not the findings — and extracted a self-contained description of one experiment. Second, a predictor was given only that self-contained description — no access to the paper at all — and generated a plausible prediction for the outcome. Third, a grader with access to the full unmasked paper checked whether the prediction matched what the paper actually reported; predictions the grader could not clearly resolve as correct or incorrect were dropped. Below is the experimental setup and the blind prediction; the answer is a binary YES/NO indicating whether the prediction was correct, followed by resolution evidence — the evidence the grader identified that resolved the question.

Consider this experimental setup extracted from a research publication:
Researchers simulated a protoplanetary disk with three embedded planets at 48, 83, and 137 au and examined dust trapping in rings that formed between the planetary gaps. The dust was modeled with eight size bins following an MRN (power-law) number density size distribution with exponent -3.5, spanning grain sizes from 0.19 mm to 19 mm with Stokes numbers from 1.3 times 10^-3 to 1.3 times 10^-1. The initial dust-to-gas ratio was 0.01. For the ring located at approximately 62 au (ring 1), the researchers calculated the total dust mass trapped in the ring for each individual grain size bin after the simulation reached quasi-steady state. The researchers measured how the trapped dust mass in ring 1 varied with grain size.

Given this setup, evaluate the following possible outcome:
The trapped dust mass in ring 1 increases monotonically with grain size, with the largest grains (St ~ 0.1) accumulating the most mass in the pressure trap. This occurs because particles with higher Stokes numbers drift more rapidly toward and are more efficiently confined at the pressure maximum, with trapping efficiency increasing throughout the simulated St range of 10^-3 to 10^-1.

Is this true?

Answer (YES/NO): YES